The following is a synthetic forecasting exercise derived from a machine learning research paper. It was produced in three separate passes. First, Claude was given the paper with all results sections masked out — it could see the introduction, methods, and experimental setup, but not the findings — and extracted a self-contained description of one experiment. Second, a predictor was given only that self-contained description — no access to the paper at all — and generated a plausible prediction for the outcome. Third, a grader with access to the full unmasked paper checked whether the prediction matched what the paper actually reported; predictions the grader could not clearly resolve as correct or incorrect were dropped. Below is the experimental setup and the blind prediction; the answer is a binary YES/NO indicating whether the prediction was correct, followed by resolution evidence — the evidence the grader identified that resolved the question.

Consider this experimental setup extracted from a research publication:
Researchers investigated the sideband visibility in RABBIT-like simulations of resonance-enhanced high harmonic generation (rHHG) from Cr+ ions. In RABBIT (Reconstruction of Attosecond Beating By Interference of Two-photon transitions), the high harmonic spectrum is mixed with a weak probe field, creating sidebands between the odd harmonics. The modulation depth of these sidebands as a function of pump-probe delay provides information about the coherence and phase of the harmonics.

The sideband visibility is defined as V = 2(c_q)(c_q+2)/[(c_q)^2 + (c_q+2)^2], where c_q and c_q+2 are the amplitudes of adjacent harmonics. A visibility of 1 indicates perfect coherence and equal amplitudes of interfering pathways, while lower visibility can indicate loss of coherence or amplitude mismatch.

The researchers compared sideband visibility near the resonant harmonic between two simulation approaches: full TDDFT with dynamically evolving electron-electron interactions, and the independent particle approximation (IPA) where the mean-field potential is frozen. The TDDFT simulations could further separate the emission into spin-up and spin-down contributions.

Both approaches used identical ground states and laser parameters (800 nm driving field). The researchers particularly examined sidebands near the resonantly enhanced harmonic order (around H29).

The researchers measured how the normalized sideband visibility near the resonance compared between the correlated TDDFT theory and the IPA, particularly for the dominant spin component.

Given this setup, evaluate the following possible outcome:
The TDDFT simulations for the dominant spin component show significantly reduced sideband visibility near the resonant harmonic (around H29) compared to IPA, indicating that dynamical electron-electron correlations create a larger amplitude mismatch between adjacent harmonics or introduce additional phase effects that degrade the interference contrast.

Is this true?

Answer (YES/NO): YES